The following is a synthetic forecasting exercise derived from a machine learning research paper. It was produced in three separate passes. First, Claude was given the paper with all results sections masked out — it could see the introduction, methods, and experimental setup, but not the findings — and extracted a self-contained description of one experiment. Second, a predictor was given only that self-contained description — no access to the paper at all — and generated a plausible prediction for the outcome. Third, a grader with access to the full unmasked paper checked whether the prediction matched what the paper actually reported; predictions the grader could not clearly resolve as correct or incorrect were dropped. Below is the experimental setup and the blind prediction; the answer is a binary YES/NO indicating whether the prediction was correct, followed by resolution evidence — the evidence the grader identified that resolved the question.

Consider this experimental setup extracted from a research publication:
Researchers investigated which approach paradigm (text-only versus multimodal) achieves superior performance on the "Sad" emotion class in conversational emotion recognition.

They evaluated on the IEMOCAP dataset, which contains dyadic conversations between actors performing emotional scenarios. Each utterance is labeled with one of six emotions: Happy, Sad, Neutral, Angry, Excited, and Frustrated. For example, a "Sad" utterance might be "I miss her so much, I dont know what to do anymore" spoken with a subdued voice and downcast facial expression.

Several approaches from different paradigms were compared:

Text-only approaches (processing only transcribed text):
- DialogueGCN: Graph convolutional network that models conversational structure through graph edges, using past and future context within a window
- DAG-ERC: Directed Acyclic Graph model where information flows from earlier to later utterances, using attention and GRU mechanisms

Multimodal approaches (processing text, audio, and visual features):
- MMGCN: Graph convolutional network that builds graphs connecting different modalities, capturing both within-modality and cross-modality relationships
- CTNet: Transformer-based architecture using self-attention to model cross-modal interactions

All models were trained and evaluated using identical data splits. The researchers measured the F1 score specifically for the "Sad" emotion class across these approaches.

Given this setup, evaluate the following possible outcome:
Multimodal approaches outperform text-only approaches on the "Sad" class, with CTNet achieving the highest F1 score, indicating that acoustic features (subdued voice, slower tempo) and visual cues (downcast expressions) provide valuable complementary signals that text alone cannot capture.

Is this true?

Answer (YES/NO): NO